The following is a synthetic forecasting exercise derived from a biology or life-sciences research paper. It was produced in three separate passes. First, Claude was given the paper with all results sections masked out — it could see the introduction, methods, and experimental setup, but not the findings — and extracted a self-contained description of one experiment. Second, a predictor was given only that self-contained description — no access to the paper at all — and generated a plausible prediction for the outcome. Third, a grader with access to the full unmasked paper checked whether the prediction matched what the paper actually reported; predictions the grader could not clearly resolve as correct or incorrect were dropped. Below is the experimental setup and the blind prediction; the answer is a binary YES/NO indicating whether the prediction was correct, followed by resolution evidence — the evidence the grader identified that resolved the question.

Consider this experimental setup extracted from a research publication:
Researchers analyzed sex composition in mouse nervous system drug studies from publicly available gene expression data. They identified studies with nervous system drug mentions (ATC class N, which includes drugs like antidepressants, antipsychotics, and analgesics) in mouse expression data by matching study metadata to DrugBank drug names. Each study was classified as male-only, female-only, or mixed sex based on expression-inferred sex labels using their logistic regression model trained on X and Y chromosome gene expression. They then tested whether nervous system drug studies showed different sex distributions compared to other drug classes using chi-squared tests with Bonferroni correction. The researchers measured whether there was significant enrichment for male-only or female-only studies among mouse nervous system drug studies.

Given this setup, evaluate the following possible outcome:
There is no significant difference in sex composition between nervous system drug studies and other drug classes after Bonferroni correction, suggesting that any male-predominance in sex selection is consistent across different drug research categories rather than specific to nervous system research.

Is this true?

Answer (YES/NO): NO